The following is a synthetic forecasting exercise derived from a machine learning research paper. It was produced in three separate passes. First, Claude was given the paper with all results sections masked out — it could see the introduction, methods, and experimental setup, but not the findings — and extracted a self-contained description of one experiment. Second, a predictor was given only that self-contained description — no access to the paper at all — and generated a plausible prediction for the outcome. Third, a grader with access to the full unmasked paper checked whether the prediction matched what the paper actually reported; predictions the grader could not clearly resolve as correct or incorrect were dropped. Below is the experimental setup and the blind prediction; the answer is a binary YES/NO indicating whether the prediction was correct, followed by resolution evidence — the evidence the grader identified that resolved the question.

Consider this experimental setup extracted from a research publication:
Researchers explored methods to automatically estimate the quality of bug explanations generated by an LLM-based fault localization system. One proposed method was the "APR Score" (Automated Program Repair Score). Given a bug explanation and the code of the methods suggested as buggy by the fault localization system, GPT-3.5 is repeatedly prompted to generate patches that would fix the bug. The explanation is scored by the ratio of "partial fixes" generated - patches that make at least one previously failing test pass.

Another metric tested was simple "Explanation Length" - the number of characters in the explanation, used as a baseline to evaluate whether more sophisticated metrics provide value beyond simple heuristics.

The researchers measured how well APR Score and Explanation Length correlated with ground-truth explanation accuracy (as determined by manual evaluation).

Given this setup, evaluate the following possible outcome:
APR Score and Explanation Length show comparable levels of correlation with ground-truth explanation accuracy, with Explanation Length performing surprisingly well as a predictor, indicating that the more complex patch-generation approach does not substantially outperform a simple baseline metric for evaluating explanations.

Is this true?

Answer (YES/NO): NO